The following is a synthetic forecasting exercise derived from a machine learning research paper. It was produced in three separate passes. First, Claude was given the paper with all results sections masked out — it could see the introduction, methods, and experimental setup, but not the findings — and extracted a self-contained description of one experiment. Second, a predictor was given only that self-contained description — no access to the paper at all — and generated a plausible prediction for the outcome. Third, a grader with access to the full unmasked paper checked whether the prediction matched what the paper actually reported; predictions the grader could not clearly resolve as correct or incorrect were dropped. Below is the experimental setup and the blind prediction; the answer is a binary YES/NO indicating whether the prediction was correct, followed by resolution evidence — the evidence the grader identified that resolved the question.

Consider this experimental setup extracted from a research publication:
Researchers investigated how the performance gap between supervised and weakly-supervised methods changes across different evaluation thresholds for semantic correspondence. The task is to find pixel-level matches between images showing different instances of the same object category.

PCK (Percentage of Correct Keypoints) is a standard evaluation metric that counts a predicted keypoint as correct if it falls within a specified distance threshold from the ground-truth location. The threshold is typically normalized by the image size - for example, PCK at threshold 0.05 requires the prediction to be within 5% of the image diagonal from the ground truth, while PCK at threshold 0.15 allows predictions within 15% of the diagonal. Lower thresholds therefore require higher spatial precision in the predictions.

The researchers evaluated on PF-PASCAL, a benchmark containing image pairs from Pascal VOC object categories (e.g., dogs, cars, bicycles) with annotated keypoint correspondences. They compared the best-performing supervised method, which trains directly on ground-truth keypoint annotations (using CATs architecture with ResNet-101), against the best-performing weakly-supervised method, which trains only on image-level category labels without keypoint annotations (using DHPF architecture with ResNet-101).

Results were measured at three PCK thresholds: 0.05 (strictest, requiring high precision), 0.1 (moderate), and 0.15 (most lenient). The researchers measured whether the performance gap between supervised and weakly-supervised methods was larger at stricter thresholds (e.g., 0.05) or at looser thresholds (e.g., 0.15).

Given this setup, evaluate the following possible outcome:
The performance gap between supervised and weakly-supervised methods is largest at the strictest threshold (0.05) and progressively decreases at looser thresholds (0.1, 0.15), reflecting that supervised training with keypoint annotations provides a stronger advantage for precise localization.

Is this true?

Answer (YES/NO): YES